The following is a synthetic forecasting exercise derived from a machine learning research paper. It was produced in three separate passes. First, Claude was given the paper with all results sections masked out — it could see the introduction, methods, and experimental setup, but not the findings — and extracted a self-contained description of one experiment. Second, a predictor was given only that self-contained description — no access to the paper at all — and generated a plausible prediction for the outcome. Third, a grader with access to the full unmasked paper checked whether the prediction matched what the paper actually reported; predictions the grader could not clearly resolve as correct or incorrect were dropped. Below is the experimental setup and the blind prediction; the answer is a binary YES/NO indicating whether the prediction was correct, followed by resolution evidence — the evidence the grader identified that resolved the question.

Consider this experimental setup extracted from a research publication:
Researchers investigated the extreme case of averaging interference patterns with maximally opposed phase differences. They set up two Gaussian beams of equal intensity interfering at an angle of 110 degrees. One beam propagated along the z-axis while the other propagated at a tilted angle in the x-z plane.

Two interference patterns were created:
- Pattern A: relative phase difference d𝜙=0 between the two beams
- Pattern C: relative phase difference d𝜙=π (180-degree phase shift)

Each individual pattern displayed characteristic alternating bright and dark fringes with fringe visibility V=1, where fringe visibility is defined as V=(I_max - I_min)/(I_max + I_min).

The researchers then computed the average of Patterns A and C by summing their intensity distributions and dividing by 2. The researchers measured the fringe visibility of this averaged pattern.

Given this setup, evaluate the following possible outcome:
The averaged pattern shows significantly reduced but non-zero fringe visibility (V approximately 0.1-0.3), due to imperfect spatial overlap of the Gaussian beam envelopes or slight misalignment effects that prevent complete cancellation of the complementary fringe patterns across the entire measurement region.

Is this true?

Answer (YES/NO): NO